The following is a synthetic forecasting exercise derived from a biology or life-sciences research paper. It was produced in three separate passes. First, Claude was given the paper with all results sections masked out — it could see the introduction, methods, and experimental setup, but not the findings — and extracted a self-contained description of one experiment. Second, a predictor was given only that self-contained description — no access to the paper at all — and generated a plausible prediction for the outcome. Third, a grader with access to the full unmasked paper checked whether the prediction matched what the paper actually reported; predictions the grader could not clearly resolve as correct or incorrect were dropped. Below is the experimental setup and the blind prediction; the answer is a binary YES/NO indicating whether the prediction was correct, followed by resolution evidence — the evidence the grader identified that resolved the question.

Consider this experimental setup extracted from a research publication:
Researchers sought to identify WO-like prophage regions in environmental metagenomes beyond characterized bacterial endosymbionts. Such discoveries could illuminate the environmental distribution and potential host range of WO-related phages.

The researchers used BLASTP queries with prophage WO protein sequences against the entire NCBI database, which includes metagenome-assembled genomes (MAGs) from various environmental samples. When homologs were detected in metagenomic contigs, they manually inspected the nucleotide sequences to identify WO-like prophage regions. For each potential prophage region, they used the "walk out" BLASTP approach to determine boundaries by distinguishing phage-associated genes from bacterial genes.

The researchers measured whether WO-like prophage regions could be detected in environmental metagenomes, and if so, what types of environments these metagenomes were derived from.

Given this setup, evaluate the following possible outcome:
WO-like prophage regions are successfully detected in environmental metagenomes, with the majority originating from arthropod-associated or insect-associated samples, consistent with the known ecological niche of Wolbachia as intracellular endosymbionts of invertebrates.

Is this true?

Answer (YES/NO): NO